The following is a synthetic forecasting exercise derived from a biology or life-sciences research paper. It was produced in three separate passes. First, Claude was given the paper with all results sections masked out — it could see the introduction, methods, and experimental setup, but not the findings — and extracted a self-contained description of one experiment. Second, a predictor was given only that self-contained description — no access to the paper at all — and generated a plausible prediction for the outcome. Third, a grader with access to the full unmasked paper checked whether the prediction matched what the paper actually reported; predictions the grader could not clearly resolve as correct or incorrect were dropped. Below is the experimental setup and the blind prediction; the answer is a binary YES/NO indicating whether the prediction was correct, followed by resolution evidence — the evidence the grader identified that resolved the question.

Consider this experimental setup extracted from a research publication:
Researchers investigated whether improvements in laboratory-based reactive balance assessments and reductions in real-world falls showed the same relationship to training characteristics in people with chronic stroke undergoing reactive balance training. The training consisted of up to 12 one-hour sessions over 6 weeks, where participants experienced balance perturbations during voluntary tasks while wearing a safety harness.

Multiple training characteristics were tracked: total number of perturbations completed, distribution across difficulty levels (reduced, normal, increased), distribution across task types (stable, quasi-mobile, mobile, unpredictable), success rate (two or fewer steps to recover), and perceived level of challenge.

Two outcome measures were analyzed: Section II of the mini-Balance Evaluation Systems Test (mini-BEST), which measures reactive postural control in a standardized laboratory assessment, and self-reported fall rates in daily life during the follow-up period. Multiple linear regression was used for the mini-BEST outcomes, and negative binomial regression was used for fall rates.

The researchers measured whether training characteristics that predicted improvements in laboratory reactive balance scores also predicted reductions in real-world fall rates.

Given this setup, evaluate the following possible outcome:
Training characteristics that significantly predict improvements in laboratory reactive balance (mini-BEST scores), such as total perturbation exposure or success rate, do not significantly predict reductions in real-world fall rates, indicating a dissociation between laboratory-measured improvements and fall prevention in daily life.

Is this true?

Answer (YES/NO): YES